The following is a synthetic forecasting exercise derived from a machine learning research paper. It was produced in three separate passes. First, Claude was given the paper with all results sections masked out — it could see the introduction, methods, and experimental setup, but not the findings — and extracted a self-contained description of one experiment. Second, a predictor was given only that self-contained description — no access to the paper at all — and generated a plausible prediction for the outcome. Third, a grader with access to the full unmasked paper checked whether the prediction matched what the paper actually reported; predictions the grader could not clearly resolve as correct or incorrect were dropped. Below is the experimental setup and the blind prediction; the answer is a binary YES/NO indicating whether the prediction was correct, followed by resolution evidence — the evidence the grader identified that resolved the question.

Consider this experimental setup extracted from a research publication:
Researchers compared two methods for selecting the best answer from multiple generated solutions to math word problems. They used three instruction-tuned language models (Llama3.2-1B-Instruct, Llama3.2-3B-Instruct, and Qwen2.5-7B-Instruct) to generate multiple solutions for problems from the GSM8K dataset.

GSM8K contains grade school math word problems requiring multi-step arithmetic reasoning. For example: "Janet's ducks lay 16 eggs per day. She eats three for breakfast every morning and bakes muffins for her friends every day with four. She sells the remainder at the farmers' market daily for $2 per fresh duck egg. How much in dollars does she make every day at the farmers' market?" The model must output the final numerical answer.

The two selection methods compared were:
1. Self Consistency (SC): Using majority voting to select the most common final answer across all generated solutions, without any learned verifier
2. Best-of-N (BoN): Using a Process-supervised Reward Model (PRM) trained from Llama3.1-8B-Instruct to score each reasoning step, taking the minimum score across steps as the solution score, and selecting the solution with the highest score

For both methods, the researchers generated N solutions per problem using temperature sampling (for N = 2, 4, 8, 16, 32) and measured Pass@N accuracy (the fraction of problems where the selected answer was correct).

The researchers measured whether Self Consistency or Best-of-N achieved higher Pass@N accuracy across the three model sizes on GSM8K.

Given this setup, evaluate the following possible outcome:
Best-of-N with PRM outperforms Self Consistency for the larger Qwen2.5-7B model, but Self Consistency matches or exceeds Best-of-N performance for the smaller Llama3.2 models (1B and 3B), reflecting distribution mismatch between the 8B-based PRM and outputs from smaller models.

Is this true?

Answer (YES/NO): NO